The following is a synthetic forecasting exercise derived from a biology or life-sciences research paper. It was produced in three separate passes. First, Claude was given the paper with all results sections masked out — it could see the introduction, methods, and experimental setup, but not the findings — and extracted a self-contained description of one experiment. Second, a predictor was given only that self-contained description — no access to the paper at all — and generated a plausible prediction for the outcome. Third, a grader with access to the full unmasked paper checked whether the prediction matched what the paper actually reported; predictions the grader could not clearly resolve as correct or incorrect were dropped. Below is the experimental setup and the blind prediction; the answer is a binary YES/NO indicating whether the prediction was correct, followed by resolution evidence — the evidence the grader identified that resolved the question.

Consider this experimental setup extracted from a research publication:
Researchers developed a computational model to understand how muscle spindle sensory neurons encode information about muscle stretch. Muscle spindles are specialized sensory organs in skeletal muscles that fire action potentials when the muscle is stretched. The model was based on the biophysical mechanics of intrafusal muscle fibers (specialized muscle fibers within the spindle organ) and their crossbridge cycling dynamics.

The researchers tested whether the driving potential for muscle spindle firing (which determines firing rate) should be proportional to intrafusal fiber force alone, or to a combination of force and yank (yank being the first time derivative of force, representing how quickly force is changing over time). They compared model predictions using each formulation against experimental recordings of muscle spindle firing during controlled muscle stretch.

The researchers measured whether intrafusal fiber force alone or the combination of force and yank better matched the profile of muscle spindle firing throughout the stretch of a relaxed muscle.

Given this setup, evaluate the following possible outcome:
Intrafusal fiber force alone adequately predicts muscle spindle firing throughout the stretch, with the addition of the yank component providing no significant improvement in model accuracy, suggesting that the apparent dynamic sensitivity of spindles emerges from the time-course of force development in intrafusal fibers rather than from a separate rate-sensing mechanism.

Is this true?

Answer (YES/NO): NO